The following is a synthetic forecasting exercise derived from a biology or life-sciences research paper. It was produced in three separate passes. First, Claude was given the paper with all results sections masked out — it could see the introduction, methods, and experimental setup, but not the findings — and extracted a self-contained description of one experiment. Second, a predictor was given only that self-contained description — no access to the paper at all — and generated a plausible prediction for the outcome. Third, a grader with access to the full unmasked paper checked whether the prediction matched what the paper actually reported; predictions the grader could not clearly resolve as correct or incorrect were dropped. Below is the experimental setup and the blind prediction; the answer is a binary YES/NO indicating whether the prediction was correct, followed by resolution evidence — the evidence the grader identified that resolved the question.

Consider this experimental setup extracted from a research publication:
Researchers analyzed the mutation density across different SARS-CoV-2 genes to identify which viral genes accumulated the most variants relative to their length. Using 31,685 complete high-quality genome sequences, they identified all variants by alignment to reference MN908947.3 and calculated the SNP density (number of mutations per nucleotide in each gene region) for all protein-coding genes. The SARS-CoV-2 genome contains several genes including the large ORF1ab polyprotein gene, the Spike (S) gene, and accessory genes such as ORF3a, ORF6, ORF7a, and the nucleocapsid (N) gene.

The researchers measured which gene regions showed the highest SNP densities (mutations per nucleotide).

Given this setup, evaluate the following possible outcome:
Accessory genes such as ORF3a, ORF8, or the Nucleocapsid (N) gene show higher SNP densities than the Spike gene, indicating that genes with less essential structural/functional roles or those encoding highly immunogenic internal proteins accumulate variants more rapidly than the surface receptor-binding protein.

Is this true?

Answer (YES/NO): NO